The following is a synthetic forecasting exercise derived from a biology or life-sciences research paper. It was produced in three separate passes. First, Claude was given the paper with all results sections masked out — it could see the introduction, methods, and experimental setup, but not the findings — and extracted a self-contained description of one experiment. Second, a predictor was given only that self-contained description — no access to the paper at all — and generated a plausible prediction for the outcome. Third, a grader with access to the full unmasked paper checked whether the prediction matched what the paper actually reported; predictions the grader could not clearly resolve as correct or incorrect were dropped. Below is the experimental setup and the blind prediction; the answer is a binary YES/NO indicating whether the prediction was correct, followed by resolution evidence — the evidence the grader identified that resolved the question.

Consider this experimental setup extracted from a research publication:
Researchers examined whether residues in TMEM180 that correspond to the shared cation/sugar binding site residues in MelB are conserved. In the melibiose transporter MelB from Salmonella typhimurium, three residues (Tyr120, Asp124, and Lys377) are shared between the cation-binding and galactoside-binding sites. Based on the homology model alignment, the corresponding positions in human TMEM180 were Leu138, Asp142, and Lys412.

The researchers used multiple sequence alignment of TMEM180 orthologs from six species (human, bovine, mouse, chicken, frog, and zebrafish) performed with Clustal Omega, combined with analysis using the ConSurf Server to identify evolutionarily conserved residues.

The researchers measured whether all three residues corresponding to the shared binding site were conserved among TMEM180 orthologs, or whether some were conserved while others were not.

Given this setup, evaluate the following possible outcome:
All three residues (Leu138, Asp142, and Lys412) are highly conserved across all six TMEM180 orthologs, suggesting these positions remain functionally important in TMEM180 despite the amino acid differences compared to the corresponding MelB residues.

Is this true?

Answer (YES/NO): NO